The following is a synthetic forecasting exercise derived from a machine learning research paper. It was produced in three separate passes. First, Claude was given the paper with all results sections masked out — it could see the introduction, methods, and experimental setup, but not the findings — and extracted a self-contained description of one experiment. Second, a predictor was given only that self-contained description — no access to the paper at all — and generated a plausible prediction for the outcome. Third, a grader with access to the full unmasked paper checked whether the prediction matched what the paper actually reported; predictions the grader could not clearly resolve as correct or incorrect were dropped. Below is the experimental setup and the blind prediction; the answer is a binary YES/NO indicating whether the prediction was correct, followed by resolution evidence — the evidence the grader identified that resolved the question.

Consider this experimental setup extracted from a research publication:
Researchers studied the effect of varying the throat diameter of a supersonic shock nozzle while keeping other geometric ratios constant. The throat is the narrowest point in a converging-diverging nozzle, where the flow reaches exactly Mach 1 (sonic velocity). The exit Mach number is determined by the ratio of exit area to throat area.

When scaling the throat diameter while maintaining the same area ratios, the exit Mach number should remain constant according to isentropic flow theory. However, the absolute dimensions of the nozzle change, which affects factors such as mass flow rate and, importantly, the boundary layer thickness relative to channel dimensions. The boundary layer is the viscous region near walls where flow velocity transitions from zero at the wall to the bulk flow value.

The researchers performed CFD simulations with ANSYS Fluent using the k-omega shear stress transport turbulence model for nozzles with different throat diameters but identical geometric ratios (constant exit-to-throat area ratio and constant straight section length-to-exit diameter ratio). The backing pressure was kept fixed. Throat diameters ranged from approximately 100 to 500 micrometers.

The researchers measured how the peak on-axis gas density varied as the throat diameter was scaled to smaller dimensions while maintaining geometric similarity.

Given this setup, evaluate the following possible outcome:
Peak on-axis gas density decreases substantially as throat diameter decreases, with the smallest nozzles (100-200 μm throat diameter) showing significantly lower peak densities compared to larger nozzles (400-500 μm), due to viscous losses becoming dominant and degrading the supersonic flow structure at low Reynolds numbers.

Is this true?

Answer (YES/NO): NO